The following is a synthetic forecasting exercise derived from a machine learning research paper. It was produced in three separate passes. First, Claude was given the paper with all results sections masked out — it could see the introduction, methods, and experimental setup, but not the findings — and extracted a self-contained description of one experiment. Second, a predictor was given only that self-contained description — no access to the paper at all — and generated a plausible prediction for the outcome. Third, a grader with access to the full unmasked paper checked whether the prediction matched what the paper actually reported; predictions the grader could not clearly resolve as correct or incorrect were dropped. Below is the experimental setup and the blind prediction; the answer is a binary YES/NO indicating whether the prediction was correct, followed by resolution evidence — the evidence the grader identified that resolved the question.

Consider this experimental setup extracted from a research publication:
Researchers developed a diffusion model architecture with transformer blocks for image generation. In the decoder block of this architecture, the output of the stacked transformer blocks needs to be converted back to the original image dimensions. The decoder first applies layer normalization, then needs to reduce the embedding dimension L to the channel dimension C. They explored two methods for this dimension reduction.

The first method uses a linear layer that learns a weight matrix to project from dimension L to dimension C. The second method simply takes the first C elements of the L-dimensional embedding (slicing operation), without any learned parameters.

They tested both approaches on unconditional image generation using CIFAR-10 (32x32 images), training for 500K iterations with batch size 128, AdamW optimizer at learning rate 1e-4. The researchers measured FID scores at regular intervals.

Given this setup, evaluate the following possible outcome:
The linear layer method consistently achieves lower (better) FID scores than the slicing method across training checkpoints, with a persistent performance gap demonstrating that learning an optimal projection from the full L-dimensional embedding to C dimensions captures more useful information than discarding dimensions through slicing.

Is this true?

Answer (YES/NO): NO